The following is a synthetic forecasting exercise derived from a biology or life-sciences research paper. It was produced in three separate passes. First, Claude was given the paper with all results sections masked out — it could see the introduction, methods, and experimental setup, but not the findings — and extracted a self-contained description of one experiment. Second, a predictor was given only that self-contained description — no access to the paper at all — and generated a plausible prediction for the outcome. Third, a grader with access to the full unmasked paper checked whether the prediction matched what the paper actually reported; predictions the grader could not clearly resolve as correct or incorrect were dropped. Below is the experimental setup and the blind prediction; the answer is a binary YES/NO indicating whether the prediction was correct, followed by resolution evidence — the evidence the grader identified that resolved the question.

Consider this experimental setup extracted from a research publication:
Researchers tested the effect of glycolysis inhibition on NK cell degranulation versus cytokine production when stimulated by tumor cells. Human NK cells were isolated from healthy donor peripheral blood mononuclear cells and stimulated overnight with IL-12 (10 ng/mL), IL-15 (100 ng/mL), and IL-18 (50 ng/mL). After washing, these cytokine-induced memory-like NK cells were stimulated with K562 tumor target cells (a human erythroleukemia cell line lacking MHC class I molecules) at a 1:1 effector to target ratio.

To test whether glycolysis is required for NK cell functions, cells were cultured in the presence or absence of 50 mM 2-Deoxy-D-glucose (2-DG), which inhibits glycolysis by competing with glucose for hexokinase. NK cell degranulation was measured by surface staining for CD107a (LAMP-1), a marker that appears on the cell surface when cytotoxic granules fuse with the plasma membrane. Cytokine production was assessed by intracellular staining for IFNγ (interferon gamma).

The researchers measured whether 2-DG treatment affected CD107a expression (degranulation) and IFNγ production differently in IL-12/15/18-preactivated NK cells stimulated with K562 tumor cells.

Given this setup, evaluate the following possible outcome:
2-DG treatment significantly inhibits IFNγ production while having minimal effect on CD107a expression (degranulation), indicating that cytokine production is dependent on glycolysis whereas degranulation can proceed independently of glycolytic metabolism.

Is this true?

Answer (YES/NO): NO